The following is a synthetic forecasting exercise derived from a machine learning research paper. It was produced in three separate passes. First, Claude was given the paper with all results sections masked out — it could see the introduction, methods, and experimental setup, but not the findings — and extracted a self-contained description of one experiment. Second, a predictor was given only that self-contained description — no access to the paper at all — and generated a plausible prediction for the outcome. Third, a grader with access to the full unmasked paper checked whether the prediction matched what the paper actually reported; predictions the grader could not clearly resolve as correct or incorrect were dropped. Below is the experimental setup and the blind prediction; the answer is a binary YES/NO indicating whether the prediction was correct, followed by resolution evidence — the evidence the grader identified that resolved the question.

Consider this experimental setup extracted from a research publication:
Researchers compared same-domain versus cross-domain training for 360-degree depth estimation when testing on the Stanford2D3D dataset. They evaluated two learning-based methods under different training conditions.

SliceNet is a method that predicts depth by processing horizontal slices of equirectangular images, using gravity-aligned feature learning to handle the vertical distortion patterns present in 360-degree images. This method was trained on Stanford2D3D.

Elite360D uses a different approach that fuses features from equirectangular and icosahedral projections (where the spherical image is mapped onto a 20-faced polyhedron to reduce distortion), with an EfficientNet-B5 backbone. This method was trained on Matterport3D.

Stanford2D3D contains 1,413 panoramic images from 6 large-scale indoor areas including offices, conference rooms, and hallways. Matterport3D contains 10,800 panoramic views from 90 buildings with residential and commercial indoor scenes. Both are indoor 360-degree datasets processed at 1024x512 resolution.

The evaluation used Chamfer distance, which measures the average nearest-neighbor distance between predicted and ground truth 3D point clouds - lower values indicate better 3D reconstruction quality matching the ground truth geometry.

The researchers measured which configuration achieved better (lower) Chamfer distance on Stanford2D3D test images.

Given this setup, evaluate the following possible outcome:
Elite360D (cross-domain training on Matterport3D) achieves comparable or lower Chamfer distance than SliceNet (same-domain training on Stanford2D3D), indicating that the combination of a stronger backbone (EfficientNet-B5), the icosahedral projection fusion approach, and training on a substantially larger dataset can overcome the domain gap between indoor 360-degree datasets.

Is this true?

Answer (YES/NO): YES